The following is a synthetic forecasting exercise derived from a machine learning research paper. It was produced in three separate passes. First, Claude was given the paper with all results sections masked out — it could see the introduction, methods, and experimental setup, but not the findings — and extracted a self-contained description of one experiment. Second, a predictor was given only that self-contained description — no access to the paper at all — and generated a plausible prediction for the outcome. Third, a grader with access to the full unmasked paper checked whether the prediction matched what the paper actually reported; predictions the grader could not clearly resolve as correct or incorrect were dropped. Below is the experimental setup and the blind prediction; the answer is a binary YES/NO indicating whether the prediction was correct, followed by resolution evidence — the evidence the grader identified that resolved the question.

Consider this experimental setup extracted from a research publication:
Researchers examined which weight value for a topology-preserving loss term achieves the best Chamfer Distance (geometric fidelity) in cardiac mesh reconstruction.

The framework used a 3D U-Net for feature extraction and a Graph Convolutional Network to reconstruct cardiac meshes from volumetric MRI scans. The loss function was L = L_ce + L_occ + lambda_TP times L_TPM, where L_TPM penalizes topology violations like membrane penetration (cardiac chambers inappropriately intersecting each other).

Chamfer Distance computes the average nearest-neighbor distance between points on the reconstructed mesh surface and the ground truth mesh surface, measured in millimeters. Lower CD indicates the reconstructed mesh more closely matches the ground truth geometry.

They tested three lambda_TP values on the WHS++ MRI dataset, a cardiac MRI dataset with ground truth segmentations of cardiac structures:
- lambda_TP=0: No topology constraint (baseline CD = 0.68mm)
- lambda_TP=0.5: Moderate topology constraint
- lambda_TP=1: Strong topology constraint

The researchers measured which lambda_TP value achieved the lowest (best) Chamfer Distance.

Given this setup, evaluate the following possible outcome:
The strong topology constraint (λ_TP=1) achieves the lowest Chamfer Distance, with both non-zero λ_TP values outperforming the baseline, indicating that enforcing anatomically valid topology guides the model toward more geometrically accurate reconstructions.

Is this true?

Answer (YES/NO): YES